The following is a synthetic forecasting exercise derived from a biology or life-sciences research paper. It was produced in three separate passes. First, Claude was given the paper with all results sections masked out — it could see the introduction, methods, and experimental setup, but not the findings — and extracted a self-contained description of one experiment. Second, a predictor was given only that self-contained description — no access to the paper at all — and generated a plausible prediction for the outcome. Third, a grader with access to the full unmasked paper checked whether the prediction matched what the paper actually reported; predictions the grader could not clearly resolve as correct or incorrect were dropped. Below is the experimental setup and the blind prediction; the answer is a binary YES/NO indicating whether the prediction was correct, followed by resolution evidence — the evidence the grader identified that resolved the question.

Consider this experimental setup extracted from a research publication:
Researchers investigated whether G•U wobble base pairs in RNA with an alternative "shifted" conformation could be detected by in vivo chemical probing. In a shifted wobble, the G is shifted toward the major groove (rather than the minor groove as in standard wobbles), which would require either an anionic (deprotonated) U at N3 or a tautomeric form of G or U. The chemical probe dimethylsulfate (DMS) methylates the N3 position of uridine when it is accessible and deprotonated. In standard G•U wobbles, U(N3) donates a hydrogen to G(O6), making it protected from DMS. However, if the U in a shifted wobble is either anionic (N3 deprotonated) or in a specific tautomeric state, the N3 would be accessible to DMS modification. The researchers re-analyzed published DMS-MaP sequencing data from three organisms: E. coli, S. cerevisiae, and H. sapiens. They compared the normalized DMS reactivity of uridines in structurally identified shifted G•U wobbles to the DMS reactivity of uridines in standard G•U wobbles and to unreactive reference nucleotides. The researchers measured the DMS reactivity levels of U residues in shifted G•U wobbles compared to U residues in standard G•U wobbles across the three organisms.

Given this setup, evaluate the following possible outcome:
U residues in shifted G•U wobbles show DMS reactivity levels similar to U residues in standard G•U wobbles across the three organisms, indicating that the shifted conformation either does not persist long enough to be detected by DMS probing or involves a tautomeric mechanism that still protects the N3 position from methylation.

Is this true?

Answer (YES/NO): NO